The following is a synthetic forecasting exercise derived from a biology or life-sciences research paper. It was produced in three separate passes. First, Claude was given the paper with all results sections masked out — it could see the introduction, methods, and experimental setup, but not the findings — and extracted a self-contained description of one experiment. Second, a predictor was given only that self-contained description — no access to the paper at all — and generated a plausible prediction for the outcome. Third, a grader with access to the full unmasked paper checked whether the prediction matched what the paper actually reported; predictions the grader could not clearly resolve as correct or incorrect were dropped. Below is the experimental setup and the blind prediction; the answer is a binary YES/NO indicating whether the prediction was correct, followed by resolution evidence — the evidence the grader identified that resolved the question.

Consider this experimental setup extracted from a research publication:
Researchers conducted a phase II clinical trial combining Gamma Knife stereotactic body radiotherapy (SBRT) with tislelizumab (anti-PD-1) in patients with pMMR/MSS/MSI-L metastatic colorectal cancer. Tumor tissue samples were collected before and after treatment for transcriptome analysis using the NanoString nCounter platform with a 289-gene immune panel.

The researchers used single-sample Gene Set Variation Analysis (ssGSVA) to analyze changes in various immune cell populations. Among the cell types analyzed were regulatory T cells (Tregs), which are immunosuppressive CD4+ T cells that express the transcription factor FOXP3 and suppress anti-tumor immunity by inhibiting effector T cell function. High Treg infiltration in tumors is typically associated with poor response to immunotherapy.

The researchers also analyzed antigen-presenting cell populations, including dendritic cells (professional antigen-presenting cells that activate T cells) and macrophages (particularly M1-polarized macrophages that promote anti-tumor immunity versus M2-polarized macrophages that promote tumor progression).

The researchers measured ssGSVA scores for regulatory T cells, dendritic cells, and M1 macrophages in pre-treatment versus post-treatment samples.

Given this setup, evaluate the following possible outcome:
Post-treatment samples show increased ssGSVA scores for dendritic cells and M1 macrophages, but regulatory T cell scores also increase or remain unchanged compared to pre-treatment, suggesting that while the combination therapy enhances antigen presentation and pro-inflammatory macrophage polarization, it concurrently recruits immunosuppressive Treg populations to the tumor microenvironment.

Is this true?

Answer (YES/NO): NO